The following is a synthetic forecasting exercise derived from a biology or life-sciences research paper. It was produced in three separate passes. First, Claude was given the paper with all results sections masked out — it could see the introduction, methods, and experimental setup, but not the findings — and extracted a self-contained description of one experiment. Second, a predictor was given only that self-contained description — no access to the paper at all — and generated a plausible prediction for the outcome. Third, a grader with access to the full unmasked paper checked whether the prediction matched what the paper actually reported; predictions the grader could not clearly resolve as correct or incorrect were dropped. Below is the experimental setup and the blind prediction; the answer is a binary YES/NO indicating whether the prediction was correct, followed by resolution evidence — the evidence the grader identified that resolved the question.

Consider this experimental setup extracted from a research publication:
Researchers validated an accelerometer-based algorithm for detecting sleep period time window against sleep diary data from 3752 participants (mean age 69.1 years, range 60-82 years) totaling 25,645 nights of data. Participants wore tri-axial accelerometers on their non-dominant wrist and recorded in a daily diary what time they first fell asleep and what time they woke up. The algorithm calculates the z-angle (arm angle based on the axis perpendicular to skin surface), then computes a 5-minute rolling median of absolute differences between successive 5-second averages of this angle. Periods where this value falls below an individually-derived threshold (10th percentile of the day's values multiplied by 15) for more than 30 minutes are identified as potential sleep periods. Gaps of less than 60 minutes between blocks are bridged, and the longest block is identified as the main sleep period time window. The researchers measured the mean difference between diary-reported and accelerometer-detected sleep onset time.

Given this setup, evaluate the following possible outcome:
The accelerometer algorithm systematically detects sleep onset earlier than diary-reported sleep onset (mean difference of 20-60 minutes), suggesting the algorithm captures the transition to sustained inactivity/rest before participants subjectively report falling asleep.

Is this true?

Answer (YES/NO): NO